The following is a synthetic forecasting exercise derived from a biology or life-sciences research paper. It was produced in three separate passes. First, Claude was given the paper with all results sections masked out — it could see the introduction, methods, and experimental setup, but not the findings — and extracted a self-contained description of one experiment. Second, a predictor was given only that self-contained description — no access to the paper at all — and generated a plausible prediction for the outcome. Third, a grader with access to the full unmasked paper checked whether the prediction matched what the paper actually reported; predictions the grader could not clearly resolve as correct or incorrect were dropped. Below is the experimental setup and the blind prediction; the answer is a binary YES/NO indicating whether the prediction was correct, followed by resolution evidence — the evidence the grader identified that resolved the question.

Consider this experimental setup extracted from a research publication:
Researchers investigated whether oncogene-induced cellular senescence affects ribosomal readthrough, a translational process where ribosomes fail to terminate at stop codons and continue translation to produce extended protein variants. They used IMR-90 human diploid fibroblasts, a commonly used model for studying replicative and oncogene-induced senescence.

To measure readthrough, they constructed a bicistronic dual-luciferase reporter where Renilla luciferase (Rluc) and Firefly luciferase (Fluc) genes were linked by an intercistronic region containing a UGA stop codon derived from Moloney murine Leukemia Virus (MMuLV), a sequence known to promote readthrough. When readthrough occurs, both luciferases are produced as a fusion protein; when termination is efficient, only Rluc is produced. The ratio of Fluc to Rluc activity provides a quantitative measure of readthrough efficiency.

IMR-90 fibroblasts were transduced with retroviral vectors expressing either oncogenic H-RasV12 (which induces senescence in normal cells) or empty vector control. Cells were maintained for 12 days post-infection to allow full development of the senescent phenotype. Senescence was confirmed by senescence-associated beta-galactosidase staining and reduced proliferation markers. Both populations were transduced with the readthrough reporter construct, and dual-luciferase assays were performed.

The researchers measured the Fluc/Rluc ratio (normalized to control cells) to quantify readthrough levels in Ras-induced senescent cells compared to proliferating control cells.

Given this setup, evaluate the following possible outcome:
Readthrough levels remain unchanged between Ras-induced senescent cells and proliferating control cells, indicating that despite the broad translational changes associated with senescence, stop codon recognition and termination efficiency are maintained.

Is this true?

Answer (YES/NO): YES